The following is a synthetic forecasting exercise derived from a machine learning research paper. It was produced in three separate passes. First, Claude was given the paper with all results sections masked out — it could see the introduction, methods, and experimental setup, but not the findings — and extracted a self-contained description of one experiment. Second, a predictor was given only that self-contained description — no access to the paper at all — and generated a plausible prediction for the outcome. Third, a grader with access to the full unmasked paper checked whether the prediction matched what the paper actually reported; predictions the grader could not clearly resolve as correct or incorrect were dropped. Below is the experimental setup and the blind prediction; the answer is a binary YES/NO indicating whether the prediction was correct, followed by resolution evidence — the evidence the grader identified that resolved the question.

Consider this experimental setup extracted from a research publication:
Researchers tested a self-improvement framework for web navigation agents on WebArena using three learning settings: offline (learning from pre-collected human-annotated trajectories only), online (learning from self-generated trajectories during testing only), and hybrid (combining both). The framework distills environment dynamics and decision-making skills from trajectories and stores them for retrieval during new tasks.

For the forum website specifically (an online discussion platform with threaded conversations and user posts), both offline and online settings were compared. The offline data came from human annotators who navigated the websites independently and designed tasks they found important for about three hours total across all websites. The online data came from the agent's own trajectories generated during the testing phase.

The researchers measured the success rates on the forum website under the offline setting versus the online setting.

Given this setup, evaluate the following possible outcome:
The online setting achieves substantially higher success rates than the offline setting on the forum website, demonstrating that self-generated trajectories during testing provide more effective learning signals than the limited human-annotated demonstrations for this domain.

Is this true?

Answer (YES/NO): NO